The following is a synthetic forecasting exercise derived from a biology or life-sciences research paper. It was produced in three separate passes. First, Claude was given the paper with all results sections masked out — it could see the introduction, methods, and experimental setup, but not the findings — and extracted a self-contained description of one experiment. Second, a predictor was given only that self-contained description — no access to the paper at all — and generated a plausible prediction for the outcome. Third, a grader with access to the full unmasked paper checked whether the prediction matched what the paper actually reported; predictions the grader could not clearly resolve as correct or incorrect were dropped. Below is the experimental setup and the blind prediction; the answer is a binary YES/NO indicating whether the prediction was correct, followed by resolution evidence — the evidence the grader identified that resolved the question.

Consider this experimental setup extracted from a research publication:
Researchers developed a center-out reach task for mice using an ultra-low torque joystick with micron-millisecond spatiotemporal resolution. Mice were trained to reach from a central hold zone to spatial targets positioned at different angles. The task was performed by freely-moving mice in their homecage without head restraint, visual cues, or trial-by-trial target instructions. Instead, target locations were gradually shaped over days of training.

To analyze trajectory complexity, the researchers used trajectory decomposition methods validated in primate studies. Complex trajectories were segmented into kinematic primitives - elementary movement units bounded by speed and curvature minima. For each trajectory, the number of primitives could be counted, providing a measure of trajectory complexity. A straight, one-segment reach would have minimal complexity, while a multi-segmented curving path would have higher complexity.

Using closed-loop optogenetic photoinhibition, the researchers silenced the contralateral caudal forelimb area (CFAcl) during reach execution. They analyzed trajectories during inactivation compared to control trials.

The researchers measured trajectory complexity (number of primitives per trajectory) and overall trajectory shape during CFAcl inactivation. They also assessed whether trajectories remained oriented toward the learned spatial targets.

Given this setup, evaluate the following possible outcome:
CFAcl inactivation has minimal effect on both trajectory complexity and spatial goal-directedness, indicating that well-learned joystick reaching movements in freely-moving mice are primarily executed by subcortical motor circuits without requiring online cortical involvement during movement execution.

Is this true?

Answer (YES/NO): NO